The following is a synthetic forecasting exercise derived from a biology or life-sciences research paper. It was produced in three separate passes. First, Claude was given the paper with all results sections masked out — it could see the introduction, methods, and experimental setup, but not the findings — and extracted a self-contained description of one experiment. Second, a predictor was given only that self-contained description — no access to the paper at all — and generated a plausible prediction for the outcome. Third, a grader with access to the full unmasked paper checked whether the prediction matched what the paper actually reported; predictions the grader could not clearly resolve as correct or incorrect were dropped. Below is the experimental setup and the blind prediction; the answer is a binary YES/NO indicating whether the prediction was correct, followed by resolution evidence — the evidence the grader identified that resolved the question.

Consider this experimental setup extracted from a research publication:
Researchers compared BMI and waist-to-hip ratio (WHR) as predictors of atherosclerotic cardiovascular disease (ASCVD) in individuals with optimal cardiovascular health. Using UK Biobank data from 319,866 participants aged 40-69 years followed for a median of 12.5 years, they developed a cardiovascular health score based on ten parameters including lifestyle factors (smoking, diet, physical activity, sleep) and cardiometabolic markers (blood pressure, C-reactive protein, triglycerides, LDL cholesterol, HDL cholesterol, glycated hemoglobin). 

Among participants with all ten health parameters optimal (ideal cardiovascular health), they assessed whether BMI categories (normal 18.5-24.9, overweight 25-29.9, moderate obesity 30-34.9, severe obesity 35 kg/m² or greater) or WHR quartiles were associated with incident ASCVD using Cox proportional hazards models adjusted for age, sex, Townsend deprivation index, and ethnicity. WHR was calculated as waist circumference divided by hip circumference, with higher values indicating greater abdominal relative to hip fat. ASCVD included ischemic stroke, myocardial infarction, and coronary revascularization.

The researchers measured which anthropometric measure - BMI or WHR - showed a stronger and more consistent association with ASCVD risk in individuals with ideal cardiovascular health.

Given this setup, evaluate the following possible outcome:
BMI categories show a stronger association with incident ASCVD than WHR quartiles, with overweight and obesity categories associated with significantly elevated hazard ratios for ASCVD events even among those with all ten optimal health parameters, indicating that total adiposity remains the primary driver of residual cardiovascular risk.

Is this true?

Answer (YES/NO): NO